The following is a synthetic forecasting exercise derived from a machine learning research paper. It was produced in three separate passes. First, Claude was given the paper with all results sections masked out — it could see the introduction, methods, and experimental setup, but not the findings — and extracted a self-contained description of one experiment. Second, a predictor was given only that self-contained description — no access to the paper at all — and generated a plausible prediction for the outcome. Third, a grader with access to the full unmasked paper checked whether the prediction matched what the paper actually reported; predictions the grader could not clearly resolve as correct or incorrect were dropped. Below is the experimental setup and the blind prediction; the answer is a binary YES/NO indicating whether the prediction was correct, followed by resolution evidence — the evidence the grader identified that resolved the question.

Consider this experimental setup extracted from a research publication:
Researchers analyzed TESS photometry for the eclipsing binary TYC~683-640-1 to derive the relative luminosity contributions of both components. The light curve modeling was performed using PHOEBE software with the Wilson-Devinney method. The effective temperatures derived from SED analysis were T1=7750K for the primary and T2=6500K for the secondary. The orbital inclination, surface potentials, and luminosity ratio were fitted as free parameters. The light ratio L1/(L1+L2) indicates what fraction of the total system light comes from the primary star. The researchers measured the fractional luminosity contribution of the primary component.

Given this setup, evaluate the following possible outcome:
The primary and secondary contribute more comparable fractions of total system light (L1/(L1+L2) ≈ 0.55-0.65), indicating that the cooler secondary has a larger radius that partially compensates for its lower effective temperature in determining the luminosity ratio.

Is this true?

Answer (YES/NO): NO